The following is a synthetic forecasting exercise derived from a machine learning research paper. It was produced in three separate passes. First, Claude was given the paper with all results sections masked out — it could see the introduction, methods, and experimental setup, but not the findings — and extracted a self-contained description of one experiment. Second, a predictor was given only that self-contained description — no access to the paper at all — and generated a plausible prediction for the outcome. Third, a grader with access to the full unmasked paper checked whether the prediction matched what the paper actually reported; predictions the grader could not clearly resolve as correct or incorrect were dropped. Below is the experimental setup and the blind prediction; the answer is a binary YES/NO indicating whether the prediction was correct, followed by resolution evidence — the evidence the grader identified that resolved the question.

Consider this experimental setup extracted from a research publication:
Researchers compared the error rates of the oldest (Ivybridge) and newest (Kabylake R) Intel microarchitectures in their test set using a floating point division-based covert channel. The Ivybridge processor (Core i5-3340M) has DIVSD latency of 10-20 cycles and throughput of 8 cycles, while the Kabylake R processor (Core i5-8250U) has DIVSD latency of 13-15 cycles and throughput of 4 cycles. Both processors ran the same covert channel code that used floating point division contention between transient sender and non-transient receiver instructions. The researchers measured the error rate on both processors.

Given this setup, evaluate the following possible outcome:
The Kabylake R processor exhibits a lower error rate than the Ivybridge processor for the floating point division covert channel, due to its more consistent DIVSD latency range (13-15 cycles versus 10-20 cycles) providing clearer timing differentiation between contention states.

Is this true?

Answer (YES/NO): YES